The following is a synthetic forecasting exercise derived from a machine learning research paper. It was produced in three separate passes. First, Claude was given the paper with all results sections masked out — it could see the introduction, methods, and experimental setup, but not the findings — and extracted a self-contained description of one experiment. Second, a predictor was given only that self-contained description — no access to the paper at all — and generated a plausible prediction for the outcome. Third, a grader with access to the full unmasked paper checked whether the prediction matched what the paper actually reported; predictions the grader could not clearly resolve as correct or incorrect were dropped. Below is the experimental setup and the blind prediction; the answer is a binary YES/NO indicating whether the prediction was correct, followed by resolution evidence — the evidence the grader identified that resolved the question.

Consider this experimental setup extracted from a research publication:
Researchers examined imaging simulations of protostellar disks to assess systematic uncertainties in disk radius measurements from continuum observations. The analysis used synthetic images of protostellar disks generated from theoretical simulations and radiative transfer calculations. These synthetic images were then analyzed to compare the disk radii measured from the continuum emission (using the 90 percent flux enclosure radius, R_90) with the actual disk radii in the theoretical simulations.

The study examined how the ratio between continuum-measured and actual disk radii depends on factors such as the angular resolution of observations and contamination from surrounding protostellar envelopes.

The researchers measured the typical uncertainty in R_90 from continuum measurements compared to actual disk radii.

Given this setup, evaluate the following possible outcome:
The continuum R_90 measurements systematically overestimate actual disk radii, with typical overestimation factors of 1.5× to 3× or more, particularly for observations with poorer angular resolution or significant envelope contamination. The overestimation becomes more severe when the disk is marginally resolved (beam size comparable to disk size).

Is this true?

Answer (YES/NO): NO